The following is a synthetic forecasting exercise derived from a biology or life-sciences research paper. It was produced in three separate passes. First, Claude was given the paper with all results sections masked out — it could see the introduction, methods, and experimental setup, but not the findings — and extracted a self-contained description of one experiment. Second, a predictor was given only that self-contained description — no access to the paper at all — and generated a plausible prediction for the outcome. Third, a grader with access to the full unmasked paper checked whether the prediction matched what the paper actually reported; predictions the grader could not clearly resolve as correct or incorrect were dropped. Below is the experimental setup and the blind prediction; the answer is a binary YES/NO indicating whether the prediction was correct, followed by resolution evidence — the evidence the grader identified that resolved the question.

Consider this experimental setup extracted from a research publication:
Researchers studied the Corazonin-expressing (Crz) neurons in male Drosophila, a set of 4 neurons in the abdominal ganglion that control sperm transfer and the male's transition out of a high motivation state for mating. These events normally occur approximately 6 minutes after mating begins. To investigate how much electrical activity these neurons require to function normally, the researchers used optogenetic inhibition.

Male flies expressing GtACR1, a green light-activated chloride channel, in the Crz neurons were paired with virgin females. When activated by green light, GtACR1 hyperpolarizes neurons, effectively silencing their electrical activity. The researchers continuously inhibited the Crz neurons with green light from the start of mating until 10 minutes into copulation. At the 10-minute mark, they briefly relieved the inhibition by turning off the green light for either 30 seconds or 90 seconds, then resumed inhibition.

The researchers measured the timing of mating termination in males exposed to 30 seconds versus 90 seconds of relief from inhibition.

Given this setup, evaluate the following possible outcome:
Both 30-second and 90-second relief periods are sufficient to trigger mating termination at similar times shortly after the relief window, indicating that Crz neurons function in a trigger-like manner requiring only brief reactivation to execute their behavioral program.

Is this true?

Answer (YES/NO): NO